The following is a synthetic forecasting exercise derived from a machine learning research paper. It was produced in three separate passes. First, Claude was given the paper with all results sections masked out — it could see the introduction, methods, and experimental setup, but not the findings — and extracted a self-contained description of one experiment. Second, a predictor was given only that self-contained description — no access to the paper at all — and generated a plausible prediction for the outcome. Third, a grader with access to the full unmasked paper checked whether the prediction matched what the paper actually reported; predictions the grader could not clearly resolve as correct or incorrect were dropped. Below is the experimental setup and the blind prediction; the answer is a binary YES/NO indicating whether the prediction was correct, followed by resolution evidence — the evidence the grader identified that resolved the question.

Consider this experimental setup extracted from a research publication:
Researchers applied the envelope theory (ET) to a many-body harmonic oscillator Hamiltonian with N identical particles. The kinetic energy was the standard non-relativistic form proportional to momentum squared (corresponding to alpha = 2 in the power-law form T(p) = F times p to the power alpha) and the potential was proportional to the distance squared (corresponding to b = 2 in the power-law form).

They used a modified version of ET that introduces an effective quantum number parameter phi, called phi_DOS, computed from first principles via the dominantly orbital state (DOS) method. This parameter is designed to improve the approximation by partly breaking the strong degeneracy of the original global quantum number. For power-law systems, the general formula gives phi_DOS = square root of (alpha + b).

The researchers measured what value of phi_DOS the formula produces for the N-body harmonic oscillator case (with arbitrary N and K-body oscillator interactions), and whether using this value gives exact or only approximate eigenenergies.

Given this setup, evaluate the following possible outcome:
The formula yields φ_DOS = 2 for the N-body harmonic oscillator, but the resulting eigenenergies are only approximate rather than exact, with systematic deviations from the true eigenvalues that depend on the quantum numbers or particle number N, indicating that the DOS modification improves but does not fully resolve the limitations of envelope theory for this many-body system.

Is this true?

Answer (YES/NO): NO